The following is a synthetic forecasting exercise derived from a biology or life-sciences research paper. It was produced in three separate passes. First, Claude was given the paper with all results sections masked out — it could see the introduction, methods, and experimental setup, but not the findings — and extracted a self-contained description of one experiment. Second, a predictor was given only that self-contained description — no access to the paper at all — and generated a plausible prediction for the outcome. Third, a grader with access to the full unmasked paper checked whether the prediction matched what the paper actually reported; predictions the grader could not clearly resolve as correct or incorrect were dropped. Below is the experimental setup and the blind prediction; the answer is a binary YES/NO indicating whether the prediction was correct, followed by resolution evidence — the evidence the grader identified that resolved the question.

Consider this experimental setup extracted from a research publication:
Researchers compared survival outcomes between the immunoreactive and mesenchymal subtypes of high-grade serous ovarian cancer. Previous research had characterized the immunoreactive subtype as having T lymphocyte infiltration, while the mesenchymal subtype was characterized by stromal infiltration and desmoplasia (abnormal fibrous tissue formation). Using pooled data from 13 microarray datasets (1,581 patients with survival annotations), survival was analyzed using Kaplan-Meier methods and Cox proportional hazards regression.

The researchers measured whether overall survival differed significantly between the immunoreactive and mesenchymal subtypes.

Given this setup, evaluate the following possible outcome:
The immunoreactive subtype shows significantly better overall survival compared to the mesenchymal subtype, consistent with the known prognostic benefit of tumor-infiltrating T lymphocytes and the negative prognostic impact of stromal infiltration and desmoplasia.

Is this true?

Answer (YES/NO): YES